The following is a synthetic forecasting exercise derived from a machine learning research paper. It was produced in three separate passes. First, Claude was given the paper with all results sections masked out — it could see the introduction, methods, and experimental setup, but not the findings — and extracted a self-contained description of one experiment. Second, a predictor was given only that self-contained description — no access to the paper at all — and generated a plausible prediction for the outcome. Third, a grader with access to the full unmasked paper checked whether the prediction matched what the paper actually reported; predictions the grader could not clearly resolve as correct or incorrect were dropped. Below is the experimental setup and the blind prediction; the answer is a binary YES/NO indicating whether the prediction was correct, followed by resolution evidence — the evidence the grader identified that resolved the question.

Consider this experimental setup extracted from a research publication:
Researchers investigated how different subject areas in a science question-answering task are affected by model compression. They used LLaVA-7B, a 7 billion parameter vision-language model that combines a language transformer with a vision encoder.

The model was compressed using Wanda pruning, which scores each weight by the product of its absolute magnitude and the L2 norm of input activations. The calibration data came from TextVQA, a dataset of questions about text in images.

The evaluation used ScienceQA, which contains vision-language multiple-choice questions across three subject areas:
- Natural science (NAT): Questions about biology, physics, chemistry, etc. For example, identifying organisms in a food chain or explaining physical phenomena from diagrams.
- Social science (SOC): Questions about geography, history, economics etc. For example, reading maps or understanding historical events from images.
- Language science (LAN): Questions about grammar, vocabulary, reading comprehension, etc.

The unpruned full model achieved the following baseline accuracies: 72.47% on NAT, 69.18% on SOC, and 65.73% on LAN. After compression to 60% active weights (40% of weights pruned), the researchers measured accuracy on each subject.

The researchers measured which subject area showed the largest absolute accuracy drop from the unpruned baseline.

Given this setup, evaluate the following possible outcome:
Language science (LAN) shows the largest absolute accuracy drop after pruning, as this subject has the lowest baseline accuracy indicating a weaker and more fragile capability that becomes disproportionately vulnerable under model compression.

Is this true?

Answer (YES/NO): NO